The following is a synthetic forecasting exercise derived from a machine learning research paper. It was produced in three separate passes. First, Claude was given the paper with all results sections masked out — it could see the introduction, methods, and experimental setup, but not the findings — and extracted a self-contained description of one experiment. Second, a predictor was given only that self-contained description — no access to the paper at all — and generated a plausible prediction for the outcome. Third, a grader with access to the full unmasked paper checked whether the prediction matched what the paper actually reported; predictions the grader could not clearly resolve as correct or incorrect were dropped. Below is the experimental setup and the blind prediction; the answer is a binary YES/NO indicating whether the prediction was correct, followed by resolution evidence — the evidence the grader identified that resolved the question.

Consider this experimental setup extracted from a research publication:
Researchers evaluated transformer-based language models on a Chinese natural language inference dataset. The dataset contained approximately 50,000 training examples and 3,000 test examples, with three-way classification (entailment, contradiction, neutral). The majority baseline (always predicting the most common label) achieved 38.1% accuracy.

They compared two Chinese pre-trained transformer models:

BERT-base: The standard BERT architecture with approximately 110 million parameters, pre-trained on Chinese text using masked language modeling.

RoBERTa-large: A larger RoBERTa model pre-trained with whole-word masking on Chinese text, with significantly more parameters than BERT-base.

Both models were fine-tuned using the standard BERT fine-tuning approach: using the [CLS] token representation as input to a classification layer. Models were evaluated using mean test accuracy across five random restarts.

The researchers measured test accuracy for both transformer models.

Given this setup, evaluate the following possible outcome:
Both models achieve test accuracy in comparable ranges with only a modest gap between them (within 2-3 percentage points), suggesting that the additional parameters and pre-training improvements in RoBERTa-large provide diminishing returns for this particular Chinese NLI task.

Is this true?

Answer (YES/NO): NO